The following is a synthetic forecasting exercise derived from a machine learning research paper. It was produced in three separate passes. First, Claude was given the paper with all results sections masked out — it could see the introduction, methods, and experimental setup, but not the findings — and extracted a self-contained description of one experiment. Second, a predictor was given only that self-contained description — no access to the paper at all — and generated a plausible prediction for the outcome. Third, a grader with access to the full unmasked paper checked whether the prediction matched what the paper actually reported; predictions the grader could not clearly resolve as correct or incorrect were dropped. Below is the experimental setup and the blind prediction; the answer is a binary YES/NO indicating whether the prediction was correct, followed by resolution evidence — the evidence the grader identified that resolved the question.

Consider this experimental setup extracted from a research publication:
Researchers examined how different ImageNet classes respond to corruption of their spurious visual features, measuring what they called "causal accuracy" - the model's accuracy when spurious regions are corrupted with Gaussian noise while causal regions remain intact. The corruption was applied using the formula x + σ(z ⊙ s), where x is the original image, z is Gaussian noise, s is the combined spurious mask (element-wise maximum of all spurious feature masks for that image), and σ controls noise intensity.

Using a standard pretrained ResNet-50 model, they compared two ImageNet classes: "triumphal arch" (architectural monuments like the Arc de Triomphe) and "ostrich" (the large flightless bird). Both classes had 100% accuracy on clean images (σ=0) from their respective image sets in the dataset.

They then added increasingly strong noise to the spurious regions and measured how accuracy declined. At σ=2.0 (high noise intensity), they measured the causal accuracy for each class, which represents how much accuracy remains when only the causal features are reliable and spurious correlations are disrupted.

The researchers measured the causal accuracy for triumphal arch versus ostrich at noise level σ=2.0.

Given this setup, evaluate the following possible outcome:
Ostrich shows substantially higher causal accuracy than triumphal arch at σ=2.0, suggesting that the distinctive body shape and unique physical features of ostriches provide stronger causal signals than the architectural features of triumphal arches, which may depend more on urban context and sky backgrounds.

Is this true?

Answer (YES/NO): NO